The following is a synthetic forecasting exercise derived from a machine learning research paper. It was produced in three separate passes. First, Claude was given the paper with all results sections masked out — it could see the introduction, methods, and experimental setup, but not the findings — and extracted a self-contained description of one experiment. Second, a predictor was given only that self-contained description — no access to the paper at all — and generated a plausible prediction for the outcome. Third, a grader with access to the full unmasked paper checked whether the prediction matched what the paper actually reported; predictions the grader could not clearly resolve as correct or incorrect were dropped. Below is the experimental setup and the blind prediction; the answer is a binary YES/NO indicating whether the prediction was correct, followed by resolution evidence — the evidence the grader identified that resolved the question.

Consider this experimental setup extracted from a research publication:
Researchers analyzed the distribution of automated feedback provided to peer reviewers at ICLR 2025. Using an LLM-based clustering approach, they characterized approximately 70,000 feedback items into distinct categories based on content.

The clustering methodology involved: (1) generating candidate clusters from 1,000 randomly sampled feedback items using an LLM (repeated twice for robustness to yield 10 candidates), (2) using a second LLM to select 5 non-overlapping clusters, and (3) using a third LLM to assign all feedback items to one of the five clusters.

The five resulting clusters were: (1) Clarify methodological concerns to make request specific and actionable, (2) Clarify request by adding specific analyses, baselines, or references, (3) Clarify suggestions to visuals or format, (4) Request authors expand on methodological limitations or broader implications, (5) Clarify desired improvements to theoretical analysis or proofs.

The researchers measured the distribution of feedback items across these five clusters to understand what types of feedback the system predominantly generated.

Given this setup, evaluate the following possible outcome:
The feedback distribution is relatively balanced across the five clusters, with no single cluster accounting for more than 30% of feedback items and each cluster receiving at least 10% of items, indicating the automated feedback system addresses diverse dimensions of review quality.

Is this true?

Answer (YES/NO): NO